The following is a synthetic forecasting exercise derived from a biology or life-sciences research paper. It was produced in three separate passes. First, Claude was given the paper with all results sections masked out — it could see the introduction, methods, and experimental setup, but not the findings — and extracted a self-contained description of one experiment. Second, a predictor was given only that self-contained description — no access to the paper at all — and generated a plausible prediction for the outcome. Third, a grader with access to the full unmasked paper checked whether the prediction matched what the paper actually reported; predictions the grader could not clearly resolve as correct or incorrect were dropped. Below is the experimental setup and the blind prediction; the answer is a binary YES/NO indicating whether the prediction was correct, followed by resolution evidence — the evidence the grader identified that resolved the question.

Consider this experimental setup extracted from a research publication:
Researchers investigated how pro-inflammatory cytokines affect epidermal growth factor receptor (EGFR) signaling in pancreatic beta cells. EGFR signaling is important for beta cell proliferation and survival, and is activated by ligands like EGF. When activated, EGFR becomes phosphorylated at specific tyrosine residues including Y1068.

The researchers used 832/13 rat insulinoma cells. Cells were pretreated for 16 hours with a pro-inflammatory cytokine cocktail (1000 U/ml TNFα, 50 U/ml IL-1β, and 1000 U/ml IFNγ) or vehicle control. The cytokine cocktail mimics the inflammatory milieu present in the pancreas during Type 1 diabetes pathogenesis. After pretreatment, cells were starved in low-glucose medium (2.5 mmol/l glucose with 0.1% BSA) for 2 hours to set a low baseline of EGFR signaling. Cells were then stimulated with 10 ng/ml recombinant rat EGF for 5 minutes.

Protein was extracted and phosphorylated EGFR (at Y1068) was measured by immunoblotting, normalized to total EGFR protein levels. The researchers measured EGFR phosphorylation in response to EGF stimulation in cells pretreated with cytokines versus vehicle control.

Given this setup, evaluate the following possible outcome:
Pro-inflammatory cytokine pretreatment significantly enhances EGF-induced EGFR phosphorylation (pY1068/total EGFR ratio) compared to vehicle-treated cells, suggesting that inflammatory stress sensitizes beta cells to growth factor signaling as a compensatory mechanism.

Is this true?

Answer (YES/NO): NO